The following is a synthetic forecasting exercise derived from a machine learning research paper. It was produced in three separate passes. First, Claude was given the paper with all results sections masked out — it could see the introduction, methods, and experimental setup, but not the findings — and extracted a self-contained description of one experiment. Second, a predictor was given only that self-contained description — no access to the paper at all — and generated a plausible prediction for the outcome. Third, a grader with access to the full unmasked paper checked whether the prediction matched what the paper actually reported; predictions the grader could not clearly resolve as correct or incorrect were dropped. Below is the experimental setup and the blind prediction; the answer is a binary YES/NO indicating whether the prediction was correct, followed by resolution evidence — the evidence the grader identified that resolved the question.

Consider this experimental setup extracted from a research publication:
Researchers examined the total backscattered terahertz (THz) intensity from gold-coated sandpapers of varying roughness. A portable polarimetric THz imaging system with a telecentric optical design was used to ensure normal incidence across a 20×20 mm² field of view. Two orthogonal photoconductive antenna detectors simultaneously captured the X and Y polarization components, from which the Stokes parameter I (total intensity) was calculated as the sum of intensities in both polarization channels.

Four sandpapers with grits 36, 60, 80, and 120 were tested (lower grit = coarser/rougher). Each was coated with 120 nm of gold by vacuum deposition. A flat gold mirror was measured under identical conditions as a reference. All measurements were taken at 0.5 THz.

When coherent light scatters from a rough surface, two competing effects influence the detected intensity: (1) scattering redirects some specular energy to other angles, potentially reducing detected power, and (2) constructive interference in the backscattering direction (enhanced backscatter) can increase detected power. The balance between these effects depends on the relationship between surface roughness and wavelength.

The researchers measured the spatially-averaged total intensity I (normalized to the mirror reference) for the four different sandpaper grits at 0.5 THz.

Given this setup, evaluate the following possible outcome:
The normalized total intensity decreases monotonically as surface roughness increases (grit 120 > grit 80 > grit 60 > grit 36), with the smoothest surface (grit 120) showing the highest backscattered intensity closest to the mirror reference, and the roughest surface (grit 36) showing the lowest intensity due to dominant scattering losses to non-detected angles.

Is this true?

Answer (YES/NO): YES